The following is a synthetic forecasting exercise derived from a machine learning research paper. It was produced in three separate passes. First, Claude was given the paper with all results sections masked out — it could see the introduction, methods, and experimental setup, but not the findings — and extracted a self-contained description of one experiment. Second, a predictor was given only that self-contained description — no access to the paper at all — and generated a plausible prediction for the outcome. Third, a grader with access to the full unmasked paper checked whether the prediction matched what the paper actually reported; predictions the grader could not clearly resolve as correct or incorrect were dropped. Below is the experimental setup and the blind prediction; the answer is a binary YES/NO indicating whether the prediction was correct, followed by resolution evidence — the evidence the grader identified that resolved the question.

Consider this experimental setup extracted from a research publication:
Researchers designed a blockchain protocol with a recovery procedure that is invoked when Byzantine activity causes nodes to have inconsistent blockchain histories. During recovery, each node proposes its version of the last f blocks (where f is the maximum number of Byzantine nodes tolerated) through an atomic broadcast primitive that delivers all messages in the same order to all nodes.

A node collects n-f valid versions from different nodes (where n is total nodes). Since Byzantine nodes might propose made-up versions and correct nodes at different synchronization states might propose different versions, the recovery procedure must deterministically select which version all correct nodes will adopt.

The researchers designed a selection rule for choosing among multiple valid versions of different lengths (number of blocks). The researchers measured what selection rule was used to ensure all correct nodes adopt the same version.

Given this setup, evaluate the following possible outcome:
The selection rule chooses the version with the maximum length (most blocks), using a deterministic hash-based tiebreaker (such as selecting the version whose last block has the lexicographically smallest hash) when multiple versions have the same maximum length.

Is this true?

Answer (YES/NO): NO